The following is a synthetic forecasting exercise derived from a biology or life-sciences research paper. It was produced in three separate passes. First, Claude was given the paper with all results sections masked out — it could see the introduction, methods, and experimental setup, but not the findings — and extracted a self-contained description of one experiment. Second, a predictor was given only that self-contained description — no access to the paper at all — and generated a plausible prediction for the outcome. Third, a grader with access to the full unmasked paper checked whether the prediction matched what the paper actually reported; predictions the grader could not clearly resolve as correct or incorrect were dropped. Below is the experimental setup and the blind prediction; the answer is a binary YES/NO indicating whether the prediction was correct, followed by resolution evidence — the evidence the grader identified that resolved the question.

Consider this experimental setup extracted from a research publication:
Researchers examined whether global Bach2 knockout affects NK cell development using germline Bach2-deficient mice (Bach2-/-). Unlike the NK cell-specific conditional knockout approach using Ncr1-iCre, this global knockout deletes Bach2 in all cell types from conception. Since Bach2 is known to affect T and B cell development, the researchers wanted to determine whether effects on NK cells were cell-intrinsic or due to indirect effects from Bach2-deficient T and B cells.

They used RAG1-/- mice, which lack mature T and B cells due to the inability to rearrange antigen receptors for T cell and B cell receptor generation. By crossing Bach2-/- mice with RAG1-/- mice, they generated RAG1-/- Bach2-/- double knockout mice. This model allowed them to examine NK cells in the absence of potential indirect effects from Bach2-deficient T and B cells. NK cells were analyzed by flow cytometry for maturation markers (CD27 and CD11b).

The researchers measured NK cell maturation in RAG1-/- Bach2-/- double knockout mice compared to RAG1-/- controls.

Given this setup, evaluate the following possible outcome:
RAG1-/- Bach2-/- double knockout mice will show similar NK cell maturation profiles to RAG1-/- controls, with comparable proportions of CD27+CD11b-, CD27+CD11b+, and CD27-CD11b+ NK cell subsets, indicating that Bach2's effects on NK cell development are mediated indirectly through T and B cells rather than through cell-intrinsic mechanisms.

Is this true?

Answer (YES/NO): NO